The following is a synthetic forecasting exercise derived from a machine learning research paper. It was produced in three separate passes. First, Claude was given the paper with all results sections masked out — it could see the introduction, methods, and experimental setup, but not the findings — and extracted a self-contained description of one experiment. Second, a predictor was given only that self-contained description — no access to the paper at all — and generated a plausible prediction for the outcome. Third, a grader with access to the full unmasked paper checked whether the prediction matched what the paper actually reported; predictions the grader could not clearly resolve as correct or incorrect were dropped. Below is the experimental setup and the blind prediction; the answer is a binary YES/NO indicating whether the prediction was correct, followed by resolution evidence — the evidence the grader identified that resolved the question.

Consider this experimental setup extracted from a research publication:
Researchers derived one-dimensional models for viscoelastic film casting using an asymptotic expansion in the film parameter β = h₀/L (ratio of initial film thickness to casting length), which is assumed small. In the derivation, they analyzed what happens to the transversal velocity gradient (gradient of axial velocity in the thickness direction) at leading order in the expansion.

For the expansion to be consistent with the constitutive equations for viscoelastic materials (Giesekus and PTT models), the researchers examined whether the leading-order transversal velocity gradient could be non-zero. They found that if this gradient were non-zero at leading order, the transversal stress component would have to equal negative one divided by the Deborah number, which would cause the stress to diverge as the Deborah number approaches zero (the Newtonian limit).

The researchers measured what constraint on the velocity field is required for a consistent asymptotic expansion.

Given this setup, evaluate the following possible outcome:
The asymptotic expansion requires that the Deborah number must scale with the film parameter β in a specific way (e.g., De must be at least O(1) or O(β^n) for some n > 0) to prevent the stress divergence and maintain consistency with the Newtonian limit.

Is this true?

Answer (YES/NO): NO